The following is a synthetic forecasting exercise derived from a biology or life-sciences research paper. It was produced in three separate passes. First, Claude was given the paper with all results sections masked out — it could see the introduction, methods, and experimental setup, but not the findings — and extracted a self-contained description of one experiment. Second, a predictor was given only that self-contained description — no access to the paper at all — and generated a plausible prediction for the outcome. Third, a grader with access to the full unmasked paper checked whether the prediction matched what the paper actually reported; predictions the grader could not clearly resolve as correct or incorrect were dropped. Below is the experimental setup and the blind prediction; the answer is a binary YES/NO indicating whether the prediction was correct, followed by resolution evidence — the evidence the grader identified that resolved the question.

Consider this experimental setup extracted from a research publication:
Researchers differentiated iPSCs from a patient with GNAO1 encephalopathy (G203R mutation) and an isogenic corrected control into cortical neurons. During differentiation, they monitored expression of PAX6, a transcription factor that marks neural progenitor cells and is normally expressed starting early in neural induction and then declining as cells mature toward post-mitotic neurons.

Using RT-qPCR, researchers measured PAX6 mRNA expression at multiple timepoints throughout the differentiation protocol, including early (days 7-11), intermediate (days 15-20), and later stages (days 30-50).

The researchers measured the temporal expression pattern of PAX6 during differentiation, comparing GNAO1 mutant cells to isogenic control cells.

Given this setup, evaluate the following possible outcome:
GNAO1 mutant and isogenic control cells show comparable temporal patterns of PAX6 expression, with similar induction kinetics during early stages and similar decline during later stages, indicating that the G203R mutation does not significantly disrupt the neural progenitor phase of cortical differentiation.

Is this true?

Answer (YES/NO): NO